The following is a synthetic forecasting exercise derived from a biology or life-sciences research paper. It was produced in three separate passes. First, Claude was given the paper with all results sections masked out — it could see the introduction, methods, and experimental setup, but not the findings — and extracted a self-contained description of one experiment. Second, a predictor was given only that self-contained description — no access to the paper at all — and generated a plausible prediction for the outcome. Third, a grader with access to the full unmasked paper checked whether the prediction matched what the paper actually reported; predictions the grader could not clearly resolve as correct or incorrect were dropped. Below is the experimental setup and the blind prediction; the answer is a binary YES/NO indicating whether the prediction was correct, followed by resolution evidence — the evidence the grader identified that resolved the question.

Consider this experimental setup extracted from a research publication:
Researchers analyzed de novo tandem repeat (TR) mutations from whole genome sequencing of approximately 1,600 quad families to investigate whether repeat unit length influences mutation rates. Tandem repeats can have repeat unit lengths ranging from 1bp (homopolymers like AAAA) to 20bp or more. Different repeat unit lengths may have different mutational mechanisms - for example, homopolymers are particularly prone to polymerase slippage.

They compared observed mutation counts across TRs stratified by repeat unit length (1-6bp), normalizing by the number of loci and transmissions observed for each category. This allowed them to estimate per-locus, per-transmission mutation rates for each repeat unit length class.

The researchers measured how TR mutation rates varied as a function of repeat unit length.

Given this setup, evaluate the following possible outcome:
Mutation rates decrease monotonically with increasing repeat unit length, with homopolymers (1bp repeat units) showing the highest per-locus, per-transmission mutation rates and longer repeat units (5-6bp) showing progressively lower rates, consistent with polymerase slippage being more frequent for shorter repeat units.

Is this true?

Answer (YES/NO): NO